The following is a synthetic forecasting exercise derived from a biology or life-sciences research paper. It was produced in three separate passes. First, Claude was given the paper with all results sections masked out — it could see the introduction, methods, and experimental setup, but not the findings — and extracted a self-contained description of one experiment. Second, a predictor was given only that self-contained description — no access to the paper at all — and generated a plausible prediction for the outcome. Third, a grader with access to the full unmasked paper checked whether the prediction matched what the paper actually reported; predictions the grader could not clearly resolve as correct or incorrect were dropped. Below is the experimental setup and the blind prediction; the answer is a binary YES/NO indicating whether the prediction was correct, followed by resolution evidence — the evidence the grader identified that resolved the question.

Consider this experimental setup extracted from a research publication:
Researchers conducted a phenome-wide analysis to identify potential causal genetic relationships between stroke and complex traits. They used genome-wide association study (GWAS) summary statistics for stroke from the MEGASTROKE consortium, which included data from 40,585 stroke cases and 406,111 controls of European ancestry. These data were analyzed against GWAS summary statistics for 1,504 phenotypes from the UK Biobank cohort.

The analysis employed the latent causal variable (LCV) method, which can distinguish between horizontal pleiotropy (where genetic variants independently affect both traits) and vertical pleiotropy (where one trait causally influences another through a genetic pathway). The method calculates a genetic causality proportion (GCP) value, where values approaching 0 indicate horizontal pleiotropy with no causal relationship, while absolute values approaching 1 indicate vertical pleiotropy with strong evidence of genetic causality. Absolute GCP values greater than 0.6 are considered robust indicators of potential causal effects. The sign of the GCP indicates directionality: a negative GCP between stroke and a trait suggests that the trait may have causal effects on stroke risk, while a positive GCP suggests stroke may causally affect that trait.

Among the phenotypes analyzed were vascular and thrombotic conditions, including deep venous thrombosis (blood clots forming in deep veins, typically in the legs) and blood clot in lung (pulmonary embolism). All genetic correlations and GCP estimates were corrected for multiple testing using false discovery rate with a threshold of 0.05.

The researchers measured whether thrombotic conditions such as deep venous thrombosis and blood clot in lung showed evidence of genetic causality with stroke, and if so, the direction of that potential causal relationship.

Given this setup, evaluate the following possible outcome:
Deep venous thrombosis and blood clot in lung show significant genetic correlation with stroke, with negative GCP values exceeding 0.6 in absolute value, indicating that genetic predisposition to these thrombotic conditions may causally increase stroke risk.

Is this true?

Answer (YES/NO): YES